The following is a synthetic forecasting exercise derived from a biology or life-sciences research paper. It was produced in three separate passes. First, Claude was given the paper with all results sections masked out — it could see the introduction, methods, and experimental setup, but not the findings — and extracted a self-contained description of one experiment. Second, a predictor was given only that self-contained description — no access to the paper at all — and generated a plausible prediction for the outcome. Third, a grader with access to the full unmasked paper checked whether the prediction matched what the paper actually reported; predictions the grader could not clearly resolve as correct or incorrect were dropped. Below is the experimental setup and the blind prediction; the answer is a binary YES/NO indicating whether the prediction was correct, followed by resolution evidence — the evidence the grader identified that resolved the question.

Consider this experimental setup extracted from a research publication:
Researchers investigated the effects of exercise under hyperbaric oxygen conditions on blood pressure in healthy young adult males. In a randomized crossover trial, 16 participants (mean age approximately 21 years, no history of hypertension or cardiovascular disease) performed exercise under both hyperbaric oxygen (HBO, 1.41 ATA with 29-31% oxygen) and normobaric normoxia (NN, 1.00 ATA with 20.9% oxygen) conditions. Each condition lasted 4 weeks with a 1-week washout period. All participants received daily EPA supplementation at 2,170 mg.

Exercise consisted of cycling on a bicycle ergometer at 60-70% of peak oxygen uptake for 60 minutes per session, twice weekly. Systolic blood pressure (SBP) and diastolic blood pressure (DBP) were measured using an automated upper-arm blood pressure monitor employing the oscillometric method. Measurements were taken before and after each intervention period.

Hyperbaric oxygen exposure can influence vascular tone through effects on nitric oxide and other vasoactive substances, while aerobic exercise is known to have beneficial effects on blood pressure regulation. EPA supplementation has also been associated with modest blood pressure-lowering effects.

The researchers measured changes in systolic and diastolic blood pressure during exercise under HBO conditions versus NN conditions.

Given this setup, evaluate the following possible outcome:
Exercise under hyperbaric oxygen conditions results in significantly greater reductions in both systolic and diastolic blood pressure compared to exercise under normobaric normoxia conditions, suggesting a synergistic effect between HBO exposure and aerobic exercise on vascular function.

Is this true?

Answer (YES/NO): NO